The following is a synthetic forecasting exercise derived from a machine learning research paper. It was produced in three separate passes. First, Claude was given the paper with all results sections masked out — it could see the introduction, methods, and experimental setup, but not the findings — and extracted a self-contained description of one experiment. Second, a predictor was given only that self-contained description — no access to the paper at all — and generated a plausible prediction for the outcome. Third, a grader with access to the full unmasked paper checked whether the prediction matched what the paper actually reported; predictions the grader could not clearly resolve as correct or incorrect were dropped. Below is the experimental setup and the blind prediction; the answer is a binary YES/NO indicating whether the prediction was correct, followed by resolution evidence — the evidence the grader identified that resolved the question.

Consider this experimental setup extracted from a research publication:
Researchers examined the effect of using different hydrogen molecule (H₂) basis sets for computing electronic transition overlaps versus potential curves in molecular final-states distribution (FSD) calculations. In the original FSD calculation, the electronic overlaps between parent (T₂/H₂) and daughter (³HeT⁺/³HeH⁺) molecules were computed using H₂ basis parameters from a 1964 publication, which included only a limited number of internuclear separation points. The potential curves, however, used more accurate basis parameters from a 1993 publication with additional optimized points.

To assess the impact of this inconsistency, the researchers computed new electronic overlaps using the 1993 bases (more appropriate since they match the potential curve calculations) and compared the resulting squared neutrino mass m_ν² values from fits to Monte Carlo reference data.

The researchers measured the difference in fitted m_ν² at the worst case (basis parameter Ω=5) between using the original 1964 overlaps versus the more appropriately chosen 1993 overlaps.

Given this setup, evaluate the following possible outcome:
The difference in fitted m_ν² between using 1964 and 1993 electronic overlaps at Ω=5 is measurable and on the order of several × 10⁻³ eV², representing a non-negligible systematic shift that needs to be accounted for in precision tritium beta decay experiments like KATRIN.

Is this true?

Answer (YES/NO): NO